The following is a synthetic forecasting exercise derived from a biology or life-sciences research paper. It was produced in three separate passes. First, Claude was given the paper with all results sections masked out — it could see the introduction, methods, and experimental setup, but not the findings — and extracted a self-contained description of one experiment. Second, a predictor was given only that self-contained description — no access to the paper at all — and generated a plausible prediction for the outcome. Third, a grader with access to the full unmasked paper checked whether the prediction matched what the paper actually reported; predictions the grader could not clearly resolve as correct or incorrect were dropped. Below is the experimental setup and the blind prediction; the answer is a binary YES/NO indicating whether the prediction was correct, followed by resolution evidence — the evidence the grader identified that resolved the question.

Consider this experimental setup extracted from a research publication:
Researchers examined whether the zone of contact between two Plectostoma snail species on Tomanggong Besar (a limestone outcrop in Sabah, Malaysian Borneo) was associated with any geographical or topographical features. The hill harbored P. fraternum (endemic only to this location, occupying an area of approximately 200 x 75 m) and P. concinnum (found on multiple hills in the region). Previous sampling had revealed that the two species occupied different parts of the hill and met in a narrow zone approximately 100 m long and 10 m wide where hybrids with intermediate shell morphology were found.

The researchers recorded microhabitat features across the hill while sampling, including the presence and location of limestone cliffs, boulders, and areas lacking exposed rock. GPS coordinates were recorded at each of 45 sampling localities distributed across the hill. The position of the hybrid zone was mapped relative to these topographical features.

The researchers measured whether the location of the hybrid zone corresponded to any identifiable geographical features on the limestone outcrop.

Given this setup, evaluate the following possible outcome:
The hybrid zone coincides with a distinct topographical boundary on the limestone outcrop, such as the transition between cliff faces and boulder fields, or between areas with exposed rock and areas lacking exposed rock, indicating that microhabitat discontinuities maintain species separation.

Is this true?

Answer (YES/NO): YES